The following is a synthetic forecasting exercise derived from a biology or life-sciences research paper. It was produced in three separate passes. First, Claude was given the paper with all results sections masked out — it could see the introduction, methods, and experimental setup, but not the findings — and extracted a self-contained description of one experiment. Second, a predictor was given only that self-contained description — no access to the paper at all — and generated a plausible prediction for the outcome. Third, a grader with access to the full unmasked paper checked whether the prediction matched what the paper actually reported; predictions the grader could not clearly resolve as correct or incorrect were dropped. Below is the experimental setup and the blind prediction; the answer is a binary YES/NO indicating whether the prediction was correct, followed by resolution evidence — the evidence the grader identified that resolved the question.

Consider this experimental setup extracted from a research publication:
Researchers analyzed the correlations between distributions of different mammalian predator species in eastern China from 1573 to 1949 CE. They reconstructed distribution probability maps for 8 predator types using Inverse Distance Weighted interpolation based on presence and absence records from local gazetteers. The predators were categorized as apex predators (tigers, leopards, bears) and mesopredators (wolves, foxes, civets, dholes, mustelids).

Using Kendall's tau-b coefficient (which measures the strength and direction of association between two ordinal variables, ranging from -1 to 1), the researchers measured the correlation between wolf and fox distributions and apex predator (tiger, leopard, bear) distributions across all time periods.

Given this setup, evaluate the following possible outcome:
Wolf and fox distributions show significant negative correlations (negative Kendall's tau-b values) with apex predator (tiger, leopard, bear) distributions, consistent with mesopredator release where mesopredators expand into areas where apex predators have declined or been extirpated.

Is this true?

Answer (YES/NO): NO